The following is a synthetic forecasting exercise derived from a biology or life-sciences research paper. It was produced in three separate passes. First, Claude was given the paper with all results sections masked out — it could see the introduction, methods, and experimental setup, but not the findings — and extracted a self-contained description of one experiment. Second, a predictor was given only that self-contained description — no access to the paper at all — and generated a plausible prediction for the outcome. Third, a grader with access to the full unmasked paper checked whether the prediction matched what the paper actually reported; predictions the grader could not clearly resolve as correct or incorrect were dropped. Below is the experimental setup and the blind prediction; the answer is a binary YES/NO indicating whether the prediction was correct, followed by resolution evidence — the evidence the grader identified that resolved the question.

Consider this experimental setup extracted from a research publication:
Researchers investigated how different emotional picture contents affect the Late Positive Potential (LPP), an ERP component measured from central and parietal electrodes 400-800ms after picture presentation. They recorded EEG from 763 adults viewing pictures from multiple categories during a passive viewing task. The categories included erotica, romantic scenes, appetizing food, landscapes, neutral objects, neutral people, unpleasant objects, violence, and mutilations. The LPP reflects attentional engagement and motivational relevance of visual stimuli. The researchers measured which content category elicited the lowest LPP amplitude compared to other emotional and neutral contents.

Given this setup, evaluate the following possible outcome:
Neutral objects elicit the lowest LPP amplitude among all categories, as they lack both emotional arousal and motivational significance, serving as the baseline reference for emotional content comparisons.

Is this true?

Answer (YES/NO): NO